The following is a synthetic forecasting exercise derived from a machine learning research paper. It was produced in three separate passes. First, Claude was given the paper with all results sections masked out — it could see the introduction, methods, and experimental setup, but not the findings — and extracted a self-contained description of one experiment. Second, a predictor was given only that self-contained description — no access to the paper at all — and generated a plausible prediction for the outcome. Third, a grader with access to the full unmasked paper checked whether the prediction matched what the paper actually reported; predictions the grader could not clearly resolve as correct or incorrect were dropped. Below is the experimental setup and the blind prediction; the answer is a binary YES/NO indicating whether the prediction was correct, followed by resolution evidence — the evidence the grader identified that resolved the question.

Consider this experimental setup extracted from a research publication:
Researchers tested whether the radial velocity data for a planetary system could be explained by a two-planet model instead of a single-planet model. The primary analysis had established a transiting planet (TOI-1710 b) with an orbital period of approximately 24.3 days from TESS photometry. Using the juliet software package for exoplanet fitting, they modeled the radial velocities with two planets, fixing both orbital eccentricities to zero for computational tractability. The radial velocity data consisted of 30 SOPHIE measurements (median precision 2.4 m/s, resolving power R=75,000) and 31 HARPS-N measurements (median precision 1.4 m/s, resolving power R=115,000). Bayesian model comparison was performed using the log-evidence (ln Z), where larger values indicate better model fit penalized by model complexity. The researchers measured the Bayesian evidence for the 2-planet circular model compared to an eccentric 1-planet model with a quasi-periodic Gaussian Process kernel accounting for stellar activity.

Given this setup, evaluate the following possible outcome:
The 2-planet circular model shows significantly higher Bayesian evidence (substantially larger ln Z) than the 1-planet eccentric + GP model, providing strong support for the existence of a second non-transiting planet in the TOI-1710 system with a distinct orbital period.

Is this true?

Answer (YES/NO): NO